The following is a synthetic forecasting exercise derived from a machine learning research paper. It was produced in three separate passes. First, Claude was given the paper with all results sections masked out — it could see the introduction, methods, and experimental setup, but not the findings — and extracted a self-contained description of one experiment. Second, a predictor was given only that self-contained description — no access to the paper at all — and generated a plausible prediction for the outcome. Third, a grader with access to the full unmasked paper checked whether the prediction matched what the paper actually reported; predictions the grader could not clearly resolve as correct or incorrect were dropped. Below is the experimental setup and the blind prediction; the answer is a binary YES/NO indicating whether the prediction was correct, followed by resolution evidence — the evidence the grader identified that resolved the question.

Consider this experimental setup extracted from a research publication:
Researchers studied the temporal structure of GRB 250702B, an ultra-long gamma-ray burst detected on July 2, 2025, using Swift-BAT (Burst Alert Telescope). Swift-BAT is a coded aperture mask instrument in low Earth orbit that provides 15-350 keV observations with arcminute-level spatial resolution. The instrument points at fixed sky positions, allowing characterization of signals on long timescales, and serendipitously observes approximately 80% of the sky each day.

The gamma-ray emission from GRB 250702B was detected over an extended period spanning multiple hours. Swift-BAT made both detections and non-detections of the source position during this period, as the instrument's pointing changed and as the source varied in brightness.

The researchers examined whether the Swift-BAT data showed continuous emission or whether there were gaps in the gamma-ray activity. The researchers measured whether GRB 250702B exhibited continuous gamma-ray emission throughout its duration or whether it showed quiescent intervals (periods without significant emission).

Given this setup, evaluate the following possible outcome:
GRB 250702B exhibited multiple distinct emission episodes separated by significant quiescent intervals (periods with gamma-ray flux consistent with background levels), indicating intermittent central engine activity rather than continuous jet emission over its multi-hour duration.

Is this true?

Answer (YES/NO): YES